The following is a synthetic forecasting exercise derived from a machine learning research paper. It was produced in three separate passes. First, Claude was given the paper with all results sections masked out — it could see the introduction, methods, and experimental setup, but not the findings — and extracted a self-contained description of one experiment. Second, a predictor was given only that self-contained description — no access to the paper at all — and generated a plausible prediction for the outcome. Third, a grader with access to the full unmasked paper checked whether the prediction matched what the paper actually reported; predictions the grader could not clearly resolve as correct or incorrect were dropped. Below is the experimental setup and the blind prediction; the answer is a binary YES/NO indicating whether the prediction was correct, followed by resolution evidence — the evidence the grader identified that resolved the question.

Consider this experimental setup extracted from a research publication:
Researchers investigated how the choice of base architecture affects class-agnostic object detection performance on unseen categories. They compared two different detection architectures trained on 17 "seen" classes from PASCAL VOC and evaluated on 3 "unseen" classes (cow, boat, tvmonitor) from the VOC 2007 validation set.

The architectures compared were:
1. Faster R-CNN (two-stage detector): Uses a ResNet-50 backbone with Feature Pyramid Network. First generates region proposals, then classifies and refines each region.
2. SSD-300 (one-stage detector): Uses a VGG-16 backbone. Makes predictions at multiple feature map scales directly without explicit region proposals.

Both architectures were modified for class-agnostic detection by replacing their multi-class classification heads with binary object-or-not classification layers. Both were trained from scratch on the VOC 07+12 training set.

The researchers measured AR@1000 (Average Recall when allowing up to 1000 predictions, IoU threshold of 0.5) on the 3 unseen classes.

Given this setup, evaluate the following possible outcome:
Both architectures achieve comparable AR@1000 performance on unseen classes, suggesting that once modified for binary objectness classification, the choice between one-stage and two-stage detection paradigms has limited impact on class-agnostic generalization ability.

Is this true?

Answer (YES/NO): NO